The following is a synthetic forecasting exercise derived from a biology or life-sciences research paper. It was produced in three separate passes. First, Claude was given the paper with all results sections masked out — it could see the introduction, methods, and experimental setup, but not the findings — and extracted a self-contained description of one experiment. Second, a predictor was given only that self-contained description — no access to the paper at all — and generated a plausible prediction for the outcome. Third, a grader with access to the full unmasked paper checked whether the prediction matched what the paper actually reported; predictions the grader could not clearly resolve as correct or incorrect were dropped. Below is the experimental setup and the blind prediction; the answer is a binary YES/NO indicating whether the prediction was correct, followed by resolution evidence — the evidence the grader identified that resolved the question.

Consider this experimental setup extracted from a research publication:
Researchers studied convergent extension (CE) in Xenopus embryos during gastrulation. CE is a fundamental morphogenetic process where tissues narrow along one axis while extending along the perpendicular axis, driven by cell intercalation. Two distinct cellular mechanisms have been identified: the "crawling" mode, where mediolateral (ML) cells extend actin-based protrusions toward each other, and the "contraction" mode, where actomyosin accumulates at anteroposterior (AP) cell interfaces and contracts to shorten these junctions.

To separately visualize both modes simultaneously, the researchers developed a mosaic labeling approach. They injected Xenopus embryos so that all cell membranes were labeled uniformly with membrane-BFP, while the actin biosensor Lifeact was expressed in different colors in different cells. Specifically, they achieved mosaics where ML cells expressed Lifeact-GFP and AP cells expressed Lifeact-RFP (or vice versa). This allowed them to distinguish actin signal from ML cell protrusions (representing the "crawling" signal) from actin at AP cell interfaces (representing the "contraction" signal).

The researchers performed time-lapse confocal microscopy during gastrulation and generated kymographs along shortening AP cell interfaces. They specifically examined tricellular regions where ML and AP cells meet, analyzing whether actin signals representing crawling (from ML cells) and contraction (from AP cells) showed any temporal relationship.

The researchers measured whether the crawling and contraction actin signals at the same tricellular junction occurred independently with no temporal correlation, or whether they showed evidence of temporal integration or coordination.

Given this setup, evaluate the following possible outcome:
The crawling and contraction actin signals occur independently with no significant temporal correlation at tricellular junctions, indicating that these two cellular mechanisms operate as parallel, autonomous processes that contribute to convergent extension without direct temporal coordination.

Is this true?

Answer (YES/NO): NO